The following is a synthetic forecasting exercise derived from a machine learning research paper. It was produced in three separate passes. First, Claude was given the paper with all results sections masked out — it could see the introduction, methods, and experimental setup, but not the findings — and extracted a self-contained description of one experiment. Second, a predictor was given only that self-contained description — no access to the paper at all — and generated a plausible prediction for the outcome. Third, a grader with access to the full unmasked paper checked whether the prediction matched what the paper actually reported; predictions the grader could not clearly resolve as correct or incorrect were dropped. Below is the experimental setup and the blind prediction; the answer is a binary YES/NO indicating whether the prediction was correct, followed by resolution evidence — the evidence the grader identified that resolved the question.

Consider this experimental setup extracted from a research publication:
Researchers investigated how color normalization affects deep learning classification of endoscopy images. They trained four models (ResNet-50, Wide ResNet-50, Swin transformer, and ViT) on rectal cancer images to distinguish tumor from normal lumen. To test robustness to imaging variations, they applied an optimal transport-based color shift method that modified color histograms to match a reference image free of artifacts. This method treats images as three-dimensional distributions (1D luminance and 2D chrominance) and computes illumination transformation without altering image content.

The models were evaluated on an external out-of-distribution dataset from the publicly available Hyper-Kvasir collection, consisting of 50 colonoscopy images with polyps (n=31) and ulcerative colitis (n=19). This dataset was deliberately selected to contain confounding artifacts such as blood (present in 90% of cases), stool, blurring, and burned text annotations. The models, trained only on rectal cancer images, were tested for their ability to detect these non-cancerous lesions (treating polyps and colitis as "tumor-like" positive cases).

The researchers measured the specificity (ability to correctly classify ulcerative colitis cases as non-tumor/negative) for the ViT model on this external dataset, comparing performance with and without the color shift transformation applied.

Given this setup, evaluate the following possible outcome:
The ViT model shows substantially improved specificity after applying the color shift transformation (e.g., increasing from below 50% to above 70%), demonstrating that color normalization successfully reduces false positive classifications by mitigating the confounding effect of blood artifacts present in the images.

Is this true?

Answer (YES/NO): NO